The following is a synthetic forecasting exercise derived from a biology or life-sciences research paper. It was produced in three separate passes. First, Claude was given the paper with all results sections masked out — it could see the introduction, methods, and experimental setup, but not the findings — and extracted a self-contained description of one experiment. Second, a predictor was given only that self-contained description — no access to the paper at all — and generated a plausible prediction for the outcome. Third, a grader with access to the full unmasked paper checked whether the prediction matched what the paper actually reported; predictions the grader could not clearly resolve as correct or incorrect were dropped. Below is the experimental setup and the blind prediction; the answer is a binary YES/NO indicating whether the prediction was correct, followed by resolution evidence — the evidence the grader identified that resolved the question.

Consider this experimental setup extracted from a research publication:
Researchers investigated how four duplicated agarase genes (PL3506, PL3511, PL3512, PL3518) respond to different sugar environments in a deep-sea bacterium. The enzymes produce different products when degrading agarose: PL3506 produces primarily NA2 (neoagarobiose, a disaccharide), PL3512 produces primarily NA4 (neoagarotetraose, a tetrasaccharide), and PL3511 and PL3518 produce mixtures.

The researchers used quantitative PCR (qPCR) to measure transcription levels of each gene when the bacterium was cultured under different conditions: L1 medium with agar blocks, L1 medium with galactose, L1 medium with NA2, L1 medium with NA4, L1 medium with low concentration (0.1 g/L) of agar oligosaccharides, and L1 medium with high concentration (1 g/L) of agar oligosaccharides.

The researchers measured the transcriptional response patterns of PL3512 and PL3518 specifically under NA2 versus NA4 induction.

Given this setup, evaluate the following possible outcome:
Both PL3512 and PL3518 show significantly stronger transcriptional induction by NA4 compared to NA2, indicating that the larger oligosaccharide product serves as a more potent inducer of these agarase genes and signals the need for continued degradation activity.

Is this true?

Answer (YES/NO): NO